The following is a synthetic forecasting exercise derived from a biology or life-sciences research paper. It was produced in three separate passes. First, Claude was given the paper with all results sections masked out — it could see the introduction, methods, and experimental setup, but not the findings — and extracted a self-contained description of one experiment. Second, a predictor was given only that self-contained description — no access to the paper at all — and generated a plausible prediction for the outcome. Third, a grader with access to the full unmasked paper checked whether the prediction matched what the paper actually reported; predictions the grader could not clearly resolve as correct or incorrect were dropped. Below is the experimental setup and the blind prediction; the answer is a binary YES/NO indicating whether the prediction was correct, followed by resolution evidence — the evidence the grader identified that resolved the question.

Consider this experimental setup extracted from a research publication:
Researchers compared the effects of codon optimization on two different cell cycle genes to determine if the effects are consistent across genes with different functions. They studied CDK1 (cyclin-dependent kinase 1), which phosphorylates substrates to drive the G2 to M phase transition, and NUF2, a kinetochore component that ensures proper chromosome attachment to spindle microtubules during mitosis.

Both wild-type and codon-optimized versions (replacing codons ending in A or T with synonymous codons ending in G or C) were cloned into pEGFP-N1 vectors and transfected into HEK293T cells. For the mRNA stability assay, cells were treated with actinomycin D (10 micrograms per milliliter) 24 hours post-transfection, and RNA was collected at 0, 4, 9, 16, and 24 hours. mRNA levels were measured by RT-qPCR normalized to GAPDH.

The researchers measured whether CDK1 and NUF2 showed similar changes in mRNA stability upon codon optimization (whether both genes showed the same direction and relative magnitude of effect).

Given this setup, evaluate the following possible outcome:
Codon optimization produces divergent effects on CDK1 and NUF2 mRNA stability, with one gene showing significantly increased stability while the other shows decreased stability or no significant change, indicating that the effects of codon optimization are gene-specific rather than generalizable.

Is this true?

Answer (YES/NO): NO